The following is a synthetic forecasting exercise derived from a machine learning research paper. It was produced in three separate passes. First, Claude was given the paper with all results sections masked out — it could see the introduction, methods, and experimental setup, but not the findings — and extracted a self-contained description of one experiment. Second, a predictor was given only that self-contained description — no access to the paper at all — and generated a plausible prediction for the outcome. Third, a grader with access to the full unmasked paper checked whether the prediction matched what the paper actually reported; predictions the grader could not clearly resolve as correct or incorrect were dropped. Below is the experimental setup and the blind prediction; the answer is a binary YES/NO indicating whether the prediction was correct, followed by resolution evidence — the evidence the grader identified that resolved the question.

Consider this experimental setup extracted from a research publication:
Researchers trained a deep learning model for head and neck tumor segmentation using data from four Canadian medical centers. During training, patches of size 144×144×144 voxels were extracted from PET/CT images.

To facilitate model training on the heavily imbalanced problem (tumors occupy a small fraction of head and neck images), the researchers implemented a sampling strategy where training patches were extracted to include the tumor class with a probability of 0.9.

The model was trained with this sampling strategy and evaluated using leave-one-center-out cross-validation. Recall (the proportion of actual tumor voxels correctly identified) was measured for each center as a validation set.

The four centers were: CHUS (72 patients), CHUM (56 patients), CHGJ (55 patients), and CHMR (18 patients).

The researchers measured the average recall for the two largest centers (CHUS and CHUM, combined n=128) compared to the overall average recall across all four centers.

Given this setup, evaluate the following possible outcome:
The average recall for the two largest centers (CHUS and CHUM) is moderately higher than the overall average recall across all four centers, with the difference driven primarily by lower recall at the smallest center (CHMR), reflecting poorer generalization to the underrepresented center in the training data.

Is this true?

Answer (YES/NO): YES